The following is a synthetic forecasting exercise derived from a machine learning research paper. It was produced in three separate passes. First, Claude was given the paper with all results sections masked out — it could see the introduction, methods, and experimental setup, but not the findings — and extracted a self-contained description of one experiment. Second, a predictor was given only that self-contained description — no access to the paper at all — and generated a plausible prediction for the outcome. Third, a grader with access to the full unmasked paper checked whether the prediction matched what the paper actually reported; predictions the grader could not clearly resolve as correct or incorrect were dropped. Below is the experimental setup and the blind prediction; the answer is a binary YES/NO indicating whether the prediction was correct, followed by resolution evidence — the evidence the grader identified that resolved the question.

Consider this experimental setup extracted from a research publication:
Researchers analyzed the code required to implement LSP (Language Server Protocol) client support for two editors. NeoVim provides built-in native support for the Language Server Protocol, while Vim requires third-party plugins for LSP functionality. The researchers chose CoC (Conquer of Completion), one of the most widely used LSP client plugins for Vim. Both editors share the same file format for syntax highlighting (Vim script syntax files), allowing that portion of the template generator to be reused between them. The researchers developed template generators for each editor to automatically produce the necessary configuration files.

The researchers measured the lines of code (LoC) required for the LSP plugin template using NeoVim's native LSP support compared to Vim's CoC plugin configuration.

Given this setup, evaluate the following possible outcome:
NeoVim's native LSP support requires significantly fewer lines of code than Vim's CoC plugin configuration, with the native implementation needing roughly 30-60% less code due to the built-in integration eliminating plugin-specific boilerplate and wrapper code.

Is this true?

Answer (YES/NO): NO